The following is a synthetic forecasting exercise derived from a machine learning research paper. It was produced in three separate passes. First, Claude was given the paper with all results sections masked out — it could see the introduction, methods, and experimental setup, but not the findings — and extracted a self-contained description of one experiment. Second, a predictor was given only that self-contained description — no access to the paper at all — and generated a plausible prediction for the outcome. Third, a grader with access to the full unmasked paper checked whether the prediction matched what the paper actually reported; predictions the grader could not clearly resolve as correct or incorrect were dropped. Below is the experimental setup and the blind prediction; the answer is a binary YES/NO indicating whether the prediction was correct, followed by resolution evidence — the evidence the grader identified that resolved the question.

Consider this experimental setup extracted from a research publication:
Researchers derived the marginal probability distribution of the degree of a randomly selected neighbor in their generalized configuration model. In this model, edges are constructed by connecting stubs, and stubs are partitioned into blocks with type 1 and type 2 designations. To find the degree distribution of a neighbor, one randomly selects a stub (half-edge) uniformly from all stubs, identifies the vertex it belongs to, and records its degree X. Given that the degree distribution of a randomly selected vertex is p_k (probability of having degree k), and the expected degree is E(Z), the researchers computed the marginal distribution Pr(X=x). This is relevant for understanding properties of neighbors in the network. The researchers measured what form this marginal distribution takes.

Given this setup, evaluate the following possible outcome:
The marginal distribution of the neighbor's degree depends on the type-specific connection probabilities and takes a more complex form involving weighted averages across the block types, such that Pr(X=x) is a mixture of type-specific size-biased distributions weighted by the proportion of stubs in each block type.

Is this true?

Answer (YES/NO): NO